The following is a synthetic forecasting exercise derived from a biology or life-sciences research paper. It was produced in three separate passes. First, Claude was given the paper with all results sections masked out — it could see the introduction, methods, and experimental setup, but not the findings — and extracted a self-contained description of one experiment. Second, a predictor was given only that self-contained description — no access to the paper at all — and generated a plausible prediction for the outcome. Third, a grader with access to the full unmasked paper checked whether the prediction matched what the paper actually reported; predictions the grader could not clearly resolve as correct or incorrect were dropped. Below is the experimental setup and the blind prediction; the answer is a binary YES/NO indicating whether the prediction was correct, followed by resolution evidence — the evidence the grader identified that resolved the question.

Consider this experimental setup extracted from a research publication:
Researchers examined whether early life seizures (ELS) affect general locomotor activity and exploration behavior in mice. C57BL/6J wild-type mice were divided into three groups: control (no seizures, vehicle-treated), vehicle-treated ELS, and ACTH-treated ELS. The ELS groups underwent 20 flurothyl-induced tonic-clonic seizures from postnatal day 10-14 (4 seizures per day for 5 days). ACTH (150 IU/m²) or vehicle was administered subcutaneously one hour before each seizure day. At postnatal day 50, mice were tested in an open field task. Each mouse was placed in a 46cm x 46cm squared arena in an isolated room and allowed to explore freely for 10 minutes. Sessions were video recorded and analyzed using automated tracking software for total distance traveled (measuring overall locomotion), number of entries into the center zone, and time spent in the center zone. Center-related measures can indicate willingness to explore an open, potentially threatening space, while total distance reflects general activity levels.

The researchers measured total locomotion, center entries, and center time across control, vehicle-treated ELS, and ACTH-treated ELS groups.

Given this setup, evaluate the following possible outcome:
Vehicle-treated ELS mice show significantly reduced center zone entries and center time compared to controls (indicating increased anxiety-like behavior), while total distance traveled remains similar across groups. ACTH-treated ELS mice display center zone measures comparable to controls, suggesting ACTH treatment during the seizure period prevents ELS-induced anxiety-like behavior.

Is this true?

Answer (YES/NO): NO